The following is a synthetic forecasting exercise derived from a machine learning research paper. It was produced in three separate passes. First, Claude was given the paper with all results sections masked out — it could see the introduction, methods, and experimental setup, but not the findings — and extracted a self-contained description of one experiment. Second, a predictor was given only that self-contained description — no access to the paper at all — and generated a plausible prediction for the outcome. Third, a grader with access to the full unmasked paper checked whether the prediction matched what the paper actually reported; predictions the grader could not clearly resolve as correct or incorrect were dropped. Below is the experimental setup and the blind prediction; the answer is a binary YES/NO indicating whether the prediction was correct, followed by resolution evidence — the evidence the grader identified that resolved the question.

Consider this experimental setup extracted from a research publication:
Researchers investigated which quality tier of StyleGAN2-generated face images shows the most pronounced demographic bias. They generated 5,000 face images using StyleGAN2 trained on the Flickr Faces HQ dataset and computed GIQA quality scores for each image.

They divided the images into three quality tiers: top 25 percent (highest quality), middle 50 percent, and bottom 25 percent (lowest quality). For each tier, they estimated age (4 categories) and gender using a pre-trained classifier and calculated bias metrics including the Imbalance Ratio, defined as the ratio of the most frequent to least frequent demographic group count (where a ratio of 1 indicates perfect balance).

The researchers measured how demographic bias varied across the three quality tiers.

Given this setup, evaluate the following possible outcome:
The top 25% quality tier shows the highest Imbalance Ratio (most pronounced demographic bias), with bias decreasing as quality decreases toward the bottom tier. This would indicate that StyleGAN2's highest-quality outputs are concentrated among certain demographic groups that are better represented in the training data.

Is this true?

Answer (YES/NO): YES